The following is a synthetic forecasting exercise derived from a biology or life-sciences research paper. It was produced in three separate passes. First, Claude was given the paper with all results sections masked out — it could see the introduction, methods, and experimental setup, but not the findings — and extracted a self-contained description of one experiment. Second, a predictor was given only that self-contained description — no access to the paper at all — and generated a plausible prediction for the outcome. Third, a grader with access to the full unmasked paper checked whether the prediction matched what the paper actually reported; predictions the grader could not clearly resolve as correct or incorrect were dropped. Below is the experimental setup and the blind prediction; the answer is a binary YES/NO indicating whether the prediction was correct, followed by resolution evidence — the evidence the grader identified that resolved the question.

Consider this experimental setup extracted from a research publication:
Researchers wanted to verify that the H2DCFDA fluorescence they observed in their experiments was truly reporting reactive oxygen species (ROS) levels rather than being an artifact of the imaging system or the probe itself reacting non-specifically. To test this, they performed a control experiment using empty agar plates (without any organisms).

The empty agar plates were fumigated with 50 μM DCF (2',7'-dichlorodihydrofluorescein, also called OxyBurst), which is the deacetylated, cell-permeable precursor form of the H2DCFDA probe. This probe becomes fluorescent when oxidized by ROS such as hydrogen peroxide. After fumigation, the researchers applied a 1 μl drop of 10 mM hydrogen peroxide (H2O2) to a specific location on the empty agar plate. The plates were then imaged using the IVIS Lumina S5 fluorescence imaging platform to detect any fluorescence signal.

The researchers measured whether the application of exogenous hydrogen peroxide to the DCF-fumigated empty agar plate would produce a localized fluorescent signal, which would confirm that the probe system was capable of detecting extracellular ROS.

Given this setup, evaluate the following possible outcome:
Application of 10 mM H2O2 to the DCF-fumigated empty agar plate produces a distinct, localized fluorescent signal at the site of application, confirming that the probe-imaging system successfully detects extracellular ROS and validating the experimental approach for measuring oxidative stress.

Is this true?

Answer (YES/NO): NO